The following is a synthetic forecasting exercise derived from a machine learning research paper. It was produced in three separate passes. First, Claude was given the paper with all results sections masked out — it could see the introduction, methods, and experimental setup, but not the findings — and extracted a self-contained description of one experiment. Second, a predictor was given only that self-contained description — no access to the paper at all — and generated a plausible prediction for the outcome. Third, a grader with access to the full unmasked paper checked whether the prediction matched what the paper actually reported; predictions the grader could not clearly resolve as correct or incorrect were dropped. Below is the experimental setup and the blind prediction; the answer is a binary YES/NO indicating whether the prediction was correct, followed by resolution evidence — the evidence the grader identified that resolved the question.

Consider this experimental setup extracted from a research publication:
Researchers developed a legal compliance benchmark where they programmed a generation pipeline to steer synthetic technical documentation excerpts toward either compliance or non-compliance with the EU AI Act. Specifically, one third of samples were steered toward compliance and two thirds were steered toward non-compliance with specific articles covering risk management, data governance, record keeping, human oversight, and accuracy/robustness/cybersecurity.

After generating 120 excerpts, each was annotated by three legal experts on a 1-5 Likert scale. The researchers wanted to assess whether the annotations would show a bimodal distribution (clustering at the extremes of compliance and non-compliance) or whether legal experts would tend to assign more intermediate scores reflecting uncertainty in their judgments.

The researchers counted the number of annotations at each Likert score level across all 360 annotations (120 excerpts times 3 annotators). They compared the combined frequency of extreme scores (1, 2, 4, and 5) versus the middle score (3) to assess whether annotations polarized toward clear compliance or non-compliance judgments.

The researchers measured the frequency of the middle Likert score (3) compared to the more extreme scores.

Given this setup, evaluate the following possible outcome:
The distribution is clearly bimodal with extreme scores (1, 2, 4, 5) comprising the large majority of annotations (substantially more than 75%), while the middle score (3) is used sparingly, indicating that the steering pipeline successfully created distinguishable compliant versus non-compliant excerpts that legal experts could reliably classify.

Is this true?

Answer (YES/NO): NO